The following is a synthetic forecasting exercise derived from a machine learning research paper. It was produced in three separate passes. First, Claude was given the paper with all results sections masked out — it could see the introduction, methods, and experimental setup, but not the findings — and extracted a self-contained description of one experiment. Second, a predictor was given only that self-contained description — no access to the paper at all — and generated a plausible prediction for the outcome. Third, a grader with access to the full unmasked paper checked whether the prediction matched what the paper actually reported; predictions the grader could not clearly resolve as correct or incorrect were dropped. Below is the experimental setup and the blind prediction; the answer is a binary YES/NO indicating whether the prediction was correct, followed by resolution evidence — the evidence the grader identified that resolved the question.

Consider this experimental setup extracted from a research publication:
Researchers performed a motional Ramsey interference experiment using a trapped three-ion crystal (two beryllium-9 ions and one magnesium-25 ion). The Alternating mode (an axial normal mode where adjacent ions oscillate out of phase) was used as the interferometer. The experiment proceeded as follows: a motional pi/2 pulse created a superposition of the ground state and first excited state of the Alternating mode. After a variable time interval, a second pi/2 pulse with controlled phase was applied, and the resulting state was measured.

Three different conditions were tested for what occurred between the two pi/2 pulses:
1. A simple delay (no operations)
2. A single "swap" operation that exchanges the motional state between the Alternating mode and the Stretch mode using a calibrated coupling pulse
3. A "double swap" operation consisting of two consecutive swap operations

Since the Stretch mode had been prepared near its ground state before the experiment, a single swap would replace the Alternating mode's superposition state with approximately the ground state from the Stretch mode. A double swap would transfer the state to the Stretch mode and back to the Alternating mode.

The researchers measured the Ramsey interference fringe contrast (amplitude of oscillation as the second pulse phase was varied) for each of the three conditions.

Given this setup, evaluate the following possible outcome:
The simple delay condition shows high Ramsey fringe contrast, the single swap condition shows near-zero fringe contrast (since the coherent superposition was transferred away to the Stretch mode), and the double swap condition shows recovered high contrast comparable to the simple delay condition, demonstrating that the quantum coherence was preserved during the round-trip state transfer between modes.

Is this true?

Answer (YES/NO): YES